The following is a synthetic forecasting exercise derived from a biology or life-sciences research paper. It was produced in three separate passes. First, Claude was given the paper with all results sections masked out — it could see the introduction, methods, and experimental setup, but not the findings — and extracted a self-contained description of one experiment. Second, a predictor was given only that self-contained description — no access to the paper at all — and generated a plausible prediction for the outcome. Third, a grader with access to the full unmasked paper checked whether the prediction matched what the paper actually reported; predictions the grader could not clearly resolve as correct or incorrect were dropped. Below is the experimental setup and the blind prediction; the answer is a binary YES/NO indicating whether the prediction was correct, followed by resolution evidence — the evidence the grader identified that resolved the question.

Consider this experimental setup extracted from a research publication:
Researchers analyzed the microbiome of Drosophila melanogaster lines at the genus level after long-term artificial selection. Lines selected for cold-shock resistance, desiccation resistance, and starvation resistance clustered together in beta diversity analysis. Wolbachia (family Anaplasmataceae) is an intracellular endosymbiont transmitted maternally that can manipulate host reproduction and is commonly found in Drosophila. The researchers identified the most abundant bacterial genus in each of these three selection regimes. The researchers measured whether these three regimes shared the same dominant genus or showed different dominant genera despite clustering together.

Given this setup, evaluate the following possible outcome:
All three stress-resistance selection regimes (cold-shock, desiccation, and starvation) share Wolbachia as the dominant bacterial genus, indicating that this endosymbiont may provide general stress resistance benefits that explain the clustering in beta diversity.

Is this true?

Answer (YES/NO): YES